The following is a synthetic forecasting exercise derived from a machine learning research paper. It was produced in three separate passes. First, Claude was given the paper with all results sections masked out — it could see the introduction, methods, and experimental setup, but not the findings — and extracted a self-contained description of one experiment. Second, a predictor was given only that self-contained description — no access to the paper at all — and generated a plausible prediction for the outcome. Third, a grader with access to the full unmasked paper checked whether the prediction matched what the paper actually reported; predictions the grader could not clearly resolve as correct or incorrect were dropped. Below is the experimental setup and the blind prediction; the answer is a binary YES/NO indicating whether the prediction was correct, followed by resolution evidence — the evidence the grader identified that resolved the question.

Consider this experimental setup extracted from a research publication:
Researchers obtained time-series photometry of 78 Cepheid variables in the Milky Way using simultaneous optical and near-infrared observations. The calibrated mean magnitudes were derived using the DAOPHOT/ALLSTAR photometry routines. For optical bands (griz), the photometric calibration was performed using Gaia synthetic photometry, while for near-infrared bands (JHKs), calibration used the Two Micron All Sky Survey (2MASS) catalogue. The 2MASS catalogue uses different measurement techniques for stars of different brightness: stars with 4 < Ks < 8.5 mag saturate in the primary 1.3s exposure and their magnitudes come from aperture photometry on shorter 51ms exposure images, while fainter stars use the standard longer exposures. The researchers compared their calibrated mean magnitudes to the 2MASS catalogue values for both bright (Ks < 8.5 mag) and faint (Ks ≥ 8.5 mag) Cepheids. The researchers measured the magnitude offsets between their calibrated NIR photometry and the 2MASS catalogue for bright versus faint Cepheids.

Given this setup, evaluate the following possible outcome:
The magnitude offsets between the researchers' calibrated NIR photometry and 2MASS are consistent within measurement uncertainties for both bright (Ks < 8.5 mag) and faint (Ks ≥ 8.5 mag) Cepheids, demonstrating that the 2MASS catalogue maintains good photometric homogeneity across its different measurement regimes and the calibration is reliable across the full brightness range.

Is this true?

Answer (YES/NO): NO